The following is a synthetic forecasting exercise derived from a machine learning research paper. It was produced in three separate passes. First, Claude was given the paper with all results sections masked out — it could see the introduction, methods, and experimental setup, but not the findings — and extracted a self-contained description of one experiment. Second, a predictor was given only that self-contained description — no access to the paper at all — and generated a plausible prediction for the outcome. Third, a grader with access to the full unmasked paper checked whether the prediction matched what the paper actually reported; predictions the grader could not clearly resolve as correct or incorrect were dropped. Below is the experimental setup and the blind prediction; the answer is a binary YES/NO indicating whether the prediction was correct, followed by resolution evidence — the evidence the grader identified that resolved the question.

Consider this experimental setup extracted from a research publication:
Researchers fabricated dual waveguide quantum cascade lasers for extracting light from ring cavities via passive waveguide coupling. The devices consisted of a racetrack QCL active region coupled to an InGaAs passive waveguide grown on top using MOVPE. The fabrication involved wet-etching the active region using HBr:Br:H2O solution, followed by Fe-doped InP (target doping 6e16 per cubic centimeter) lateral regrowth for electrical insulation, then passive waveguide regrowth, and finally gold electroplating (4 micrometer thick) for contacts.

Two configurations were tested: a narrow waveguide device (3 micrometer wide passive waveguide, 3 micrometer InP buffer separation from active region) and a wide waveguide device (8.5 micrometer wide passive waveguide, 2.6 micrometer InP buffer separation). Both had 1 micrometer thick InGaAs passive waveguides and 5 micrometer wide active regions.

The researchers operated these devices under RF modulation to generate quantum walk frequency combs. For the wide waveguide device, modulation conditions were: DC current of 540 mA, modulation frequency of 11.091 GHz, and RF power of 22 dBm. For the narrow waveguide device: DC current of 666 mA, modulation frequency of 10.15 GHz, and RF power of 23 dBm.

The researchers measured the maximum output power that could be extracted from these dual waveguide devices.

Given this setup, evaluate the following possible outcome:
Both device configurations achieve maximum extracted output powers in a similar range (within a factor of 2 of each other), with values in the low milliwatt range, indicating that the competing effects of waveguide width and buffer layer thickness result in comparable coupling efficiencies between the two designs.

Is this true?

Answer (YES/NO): NO